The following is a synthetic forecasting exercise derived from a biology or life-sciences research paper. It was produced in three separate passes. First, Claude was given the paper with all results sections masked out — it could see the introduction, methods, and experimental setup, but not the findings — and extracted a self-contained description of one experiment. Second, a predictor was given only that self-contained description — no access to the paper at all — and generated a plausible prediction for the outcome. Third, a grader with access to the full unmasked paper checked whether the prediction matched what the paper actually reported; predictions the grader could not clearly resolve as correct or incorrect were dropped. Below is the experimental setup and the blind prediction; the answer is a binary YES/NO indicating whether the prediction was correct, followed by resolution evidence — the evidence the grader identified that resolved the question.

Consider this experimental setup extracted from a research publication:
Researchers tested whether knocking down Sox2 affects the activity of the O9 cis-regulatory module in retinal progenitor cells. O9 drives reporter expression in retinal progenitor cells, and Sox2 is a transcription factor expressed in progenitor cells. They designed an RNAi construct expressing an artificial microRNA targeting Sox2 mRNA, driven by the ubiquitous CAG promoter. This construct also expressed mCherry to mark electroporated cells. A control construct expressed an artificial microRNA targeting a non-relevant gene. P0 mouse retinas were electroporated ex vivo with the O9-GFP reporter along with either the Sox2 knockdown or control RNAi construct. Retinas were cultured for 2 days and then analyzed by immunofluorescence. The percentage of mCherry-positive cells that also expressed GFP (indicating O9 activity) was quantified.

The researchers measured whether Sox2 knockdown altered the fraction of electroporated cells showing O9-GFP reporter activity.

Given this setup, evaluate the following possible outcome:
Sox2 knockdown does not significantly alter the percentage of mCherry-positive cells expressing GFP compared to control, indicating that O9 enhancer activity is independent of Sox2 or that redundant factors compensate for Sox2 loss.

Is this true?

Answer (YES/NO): NO